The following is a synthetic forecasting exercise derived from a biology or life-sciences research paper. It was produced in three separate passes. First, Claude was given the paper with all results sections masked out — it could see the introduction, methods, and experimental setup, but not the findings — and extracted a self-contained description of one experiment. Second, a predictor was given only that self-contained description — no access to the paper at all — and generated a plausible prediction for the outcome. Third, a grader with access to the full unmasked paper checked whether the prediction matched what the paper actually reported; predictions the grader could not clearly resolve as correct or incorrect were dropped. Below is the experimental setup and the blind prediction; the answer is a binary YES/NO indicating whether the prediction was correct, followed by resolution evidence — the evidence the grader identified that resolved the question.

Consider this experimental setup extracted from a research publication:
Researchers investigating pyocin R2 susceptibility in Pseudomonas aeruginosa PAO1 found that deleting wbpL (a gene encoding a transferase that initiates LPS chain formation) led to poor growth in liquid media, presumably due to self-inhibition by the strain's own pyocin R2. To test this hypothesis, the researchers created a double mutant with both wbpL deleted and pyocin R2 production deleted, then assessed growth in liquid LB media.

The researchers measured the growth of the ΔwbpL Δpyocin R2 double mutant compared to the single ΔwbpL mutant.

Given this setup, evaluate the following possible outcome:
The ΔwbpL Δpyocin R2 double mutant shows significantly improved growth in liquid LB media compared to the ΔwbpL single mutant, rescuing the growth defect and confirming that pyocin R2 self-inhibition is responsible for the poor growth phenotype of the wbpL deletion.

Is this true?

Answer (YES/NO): YES